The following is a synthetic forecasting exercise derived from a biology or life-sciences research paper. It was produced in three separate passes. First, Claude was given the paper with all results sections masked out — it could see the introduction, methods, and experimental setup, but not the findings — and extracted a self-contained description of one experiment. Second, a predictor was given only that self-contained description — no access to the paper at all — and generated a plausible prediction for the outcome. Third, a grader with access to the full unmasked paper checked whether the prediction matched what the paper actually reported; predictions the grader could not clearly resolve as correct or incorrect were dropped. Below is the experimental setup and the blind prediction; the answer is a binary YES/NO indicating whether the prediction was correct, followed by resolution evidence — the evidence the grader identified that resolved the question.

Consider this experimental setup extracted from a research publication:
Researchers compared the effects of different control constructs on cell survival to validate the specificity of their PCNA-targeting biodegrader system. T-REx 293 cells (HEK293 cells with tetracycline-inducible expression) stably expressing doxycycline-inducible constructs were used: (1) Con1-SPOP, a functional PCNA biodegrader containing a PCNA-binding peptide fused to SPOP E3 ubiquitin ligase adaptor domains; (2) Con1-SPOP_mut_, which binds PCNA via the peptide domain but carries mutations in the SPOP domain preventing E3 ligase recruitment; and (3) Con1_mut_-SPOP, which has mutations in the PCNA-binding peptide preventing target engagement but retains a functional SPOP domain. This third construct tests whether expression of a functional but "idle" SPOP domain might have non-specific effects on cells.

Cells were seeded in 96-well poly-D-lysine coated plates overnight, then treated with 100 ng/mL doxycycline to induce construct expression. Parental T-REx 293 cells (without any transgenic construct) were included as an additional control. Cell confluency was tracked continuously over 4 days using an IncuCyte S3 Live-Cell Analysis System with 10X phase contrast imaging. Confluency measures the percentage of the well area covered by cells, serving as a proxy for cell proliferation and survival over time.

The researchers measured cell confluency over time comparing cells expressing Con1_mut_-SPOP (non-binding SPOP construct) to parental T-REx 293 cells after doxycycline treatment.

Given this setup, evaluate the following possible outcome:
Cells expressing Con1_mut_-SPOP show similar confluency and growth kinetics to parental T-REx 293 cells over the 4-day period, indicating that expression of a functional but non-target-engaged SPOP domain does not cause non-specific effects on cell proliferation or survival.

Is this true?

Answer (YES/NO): YES